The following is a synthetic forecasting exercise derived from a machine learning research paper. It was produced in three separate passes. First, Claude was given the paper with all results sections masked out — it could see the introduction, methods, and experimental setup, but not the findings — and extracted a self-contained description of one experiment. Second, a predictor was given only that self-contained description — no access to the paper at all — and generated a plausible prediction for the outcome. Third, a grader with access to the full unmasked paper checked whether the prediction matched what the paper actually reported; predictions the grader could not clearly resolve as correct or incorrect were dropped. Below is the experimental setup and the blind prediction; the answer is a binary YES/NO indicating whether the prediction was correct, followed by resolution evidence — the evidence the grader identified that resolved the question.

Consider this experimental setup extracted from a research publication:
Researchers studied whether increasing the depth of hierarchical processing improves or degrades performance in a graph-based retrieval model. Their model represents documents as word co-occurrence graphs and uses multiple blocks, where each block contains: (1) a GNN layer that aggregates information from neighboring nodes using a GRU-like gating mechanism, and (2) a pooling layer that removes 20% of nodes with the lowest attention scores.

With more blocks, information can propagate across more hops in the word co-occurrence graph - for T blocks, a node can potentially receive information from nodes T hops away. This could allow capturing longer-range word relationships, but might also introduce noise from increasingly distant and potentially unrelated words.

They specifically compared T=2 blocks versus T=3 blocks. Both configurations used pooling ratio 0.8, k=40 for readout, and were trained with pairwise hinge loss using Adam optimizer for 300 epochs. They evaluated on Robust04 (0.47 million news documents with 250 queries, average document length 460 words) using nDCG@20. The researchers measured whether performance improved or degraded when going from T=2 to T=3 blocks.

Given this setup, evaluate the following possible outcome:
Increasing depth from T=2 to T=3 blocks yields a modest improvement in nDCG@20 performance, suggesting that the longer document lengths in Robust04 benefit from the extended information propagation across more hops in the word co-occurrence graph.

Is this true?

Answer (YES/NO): NO